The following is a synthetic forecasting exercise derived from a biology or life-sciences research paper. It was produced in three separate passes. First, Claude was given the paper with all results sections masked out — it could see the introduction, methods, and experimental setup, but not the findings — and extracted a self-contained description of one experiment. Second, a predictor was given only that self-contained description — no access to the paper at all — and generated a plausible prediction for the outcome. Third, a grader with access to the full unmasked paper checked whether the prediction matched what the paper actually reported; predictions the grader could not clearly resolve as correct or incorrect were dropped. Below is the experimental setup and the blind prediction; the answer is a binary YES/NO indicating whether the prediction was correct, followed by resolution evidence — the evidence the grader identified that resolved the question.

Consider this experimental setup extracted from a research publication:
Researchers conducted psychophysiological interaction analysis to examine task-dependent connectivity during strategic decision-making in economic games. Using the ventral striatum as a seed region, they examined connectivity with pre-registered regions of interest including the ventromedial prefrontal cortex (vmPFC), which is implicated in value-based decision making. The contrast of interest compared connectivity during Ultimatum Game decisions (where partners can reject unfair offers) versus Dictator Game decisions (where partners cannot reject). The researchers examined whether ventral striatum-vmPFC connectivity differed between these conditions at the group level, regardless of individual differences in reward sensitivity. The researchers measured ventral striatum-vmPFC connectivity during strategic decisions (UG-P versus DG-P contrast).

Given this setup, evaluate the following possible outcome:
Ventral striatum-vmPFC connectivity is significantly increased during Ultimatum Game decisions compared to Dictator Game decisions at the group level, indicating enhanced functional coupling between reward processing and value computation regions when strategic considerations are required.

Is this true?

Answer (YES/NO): NO